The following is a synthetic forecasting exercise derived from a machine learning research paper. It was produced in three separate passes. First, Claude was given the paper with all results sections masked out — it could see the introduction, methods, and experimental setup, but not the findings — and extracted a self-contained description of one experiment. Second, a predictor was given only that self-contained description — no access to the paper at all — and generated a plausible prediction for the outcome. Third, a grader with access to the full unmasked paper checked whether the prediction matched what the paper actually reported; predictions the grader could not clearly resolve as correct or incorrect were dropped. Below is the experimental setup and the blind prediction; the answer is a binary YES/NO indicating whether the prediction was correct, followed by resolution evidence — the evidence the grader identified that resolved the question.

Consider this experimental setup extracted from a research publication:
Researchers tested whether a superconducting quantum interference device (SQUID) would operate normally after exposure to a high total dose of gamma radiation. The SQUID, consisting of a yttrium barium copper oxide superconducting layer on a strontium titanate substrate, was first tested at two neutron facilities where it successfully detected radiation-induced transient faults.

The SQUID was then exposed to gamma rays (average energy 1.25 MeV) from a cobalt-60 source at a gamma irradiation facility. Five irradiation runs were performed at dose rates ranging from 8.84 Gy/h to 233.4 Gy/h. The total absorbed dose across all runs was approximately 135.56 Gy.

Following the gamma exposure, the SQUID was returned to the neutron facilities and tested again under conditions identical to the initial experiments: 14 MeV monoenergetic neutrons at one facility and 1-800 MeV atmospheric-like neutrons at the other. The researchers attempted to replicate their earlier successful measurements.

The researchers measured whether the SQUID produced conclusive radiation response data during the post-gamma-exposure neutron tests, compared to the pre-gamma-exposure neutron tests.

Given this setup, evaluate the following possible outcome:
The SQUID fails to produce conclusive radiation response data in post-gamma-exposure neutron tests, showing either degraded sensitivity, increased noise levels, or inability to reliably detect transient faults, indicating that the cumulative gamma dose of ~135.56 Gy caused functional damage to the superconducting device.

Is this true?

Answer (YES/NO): YES